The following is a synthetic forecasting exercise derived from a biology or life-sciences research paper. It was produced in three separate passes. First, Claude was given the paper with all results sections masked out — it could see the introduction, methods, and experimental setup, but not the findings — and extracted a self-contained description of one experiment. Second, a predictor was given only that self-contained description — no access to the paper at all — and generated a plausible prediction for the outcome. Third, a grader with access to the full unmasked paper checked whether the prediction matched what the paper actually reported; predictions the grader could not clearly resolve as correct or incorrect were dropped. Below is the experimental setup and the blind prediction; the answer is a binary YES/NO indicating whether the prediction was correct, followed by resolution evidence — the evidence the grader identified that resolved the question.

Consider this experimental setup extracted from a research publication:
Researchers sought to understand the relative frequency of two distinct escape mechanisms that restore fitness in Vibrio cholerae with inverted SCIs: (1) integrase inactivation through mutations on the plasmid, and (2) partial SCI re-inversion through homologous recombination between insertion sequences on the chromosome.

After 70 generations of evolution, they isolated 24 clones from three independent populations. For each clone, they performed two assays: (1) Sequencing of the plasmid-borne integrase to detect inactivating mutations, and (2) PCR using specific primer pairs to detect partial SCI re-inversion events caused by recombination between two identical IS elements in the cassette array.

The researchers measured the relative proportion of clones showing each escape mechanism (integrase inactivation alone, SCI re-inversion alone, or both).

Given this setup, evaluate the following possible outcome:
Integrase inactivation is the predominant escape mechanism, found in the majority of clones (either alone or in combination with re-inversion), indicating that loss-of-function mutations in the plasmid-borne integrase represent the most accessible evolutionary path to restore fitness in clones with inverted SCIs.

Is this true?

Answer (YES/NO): YES